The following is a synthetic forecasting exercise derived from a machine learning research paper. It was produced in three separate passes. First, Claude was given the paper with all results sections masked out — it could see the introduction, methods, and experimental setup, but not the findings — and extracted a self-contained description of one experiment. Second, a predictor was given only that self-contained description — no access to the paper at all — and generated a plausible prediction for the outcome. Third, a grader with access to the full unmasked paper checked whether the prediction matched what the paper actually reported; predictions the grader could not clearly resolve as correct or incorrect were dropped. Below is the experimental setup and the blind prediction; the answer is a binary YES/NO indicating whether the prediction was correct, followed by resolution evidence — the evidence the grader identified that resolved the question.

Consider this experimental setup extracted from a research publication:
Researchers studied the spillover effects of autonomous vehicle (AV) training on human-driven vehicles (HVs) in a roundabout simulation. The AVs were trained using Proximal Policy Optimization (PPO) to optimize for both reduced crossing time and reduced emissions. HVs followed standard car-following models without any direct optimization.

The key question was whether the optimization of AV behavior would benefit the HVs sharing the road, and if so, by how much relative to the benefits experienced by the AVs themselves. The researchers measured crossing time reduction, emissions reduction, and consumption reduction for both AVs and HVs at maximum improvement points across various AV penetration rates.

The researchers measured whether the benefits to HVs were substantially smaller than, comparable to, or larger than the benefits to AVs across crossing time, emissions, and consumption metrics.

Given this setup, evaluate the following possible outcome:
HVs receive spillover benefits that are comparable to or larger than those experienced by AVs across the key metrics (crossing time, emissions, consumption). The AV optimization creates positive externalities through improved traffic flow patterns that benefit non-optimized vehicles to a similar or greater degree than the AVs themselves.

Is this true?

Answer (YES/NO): YES